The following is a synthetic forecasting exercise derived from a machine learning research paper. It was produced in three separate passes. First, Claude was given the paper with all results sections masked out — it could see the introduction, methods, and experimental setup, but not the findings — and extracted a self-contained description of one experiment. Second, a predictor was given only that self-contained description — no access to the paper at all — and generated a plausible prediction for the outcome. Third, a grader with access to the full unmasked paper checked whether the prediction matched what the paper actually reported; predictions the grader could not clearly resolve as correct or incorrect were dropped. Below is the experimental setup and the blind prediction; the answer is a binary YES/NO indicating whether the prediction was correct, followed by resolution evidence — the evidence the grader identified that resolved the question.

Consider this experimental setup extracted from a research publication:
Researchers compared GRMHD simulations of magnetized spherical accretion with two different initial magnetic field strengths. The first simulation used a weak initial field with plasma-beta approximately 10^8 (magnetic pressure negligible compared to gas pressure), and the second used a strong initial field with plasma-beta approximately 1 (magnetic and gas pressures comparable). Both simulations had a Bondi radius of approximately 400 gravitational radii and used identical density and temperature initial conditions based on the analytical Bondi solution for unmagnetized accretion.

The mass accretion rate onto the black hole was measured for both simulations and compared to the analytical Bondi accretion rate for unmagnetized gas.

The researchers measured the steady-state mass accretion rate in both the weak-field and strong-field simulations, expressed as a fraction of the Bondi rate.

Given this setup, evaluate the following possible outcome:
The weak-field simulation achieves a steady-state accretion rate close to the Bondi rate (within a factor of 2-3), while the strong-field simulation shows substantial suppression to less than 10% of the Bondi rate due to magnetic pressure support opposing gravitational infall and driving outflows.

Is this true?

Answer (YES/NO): NO